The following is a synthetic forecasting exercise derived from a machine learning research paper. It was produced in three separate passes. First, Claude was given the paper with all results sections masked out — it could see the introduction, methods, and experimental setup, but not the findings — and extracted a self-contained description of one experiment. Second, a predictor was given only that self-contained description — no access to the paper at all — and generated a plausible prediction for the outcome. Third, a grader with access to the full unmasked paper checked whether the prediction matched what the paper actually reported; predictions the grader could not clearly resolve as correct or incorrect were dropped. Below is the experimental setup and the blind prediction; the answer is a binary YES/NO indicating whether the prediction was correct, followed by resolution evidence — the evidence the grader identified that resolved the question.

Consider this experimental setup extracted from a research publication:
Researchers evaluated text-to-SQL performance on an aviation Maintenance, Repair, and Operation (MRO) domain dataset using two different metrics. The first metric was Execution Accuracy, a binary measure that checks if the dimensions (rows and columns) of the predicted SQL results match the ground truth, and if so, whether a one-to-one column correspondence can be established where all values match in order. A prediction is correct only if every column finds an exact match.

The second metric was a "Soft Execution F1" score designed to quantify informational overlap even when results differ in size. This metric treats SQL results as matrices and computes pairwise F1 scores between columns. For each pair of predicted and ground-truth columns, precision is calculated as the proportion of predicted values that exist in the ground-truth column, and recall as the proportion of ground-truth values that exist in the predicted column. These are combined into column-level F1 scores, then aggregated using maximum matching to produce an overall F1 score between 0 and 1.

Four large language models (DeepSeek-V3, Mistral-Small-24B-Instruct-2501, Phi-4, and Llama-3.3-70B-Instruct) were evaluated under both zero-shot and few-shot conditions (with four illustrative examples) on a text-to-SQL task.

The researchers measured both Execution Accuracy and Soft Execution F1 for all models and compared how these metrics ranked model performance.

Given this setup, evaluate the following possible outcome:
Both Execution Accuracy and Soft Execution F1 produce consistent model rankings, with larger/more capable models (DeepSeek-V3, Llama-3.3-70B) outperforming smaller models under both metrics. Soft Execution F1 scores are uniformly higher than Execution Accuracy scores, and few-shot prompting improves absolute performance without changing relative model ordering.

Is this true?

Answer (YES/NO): NO